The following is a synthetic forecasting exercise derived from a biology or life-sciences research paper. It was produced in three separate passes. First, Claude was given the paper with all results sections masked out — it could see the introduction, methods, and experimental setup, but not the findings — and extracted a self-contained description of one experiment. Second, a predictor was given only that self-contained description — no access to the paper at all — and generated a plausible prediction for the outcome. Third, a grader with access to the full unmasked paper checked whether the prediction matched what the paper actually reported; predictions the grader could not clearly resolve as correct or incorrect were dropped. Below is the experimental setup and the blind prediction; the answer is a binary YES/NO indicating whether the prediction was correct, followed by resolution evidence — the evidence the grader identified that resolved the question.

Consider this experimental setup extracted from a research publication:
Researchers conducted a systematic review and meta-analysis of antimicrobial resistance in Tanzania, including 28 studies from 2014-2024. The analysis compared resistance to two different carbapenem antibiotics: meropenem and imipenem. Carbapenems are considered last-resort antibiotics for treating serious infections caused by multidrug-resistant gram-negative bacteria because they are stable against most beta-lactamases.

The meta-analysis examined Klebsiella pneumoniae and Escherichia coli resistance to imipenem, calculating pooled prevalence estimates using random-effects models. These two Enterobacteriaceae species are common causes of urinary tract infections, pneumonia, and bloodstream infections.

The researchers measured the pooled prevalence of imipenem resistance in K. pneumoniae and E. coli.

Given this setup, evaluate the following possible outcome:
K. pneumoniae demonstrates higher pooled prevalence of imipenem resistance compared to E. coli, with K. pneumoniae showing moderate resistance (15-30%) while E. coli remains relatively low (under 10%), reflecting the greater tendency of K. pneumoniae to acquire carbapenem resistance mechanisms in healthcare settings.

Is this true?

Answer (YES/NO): NO